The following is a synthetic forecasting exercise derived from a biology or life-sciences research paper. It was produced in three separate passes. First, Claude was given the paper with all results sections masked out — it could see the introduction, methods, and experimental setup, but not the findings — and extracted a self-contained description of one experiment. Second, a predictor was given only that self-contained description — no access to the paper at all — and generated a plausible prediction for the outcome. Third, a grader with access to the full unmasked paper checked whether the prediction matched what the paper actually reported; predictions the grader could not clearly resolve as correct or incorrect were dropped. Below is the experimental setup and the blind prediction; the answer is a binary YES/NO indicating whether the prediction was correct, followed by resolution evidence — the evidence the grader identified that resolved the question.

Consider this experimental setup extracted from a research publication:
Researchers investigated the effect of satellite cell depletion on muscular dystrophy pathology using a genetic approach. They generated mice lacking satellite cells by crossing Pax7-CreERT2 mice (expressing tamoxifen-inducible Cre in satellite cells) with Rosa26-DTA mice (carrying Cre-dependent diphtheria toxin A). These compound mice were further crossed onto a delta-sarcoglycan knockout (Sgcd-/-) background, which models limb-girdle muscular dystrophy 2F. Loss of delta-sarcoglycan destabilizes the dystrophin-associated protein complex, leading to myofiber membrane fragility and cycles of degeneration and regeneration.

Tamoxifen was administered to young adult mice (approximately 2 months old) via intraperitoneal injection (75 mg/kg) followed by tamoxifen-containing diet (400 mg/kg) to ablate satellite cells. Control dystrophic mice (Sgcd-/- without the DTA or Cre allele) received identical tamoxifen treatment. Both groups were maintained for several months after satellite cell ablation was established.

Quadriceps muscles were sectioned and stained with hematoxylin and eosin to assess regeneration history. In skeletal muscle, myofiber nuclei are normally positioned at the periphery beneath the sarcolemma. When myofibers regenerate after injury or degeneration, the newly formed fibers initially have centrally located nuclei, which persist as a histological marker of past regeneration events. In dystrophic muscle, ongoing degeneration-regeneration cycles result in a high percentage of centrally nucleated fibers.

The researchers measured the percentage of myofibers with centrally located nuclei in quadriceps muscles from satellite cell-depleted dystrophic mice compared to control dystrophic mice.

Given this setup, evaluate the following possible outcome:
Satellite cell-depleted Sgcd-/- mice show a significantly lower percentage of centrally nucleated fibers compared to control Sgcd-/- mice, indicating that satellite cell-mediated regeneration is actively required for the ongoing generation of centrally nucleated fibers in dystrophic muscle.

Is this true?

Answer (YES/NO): YES